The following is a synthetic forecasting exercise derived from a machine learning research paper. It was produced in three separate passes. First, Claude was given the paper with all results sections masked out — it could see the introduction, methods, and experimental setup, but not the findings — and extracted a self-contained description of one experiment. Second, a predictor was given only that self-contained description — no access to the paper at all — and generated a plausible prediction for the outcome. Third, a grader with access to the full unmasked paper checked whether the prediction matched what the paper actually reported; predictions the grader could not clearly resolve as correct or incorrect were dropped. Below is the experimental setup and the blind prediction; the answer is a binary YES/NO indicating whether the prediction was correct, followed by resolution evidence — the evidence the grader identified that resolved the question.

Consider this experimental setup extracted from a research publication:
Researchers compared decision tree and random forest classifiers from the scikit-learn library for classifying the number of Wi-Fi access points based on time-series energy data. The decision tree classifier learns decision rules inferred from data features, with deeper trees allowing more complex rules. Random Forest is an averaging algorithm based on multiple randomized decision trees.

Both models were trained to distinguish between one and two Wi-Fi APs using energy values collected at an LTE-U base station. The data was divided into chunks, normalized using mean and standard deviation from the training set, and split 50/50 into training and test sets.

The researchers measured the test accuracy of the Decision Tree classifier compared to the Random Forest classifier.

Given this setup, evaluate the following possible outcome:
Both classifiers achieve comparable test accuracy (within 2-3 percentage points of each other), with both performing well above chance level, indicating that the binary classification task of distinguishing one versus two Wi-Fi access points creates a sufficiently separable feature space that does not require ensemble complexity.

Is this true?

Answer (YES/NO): YES